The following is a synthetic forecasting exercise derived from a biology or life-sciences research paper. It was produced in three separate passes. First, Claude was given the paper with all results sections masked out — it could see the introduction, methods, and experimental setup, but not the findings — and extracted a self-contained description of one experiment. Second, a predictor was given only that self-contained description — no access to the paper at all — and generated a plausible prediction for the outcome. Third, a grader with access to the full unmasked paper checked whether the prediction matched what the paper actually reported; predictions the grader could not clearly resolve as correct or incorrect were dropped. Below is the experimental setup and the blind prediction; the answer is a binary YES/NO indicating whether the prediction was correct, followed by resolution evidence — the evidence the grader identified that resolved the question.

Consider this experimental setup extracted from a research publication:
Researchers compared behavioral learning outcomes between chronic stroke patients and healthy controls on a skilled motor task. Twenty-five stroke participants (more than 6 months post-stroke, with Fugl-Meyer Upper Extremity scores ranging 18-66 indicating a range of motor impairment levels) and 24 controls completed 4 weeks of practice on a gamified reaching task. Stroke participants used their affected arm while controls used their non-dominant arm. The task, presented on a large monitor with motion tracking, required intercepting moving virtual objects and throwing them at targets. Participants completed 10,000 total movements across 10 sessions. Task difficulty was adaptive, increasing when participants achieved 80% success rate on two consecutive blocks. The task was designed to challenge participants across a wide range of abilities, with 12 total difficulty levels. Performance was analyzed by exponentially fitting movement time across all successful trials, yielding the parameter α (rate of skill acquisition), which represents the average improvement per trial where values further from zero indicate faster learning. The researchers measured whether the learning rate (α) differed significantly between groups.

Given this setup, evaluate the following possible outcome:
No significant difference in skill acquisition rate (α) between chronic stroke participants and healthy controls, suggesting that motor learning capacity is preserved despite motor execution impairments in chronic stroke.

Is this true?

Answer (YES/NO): YES